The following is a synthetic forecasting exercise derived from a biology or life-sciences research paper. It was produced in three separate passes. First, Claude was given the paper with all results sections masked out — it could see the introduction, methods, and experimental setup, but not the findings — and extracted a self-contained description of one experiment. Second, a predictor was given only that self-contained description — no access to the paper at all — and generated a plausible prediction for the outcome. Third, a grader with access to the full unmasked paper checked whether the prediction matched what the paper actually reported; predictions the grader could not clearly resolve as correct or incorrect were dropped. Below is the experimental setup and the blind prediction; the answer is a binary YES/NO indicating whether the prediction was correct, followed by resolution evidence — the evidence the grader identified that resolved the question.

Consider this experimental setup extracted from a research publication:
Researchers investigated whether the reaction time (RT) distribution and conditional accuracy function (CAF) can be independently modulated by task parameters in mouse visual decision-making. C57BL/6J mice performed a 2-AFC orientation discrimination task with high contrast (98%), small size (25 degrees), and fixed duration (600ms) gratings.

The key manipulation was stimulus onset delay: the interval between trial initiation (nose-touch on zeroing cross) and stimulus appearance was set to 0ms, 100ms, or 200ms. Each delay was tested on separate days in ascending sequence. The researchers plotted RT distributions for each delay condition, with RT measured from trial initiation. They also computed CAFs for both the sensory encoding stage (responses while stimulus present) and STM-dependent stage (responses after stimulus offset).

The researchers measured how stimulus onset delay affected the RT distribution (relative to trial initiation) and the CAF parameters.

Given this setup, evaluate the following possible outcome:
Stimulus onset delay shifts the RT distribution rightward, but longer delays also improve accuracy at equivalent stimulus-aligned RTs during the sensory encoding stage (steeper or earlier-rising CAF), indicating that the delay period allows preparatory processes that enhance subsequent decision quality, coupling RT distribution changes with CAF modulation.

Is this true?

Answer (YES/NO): NO